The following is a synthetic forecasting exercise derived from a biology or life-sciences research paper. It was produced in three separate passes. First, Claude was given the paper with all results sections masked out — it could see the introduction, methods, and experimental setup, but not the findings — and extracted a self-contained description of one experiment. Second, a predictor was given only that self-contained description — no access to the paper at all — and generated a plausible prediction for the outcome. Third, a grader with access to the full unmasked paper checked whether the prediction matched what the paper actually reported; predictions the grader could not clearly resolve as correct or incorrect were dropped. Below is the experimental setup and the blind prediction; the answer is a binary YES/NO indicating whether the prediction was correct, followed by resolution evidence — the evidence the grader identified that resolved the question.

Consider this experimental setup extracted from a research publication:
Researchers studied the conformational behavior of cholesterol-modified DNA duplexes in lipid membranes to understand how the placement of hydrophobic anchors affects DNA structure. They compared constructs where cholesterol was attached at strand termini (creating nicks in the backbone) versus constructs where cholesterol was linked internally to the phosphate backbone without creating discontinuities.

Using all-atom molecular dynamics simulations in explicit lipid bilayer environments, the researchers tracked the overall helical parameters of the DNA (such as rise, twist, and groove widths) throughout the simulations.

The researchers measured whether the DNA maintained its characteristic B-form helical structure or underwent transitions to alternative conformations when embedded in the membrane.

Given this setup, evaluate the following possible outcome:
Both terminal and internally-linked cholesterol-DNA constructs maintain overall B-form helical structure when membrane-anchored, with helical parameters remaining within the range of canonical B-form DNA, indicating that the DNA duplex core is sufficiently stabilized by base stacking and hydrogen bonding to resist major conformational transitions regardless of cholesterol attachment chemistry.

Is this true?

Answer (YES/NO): NO